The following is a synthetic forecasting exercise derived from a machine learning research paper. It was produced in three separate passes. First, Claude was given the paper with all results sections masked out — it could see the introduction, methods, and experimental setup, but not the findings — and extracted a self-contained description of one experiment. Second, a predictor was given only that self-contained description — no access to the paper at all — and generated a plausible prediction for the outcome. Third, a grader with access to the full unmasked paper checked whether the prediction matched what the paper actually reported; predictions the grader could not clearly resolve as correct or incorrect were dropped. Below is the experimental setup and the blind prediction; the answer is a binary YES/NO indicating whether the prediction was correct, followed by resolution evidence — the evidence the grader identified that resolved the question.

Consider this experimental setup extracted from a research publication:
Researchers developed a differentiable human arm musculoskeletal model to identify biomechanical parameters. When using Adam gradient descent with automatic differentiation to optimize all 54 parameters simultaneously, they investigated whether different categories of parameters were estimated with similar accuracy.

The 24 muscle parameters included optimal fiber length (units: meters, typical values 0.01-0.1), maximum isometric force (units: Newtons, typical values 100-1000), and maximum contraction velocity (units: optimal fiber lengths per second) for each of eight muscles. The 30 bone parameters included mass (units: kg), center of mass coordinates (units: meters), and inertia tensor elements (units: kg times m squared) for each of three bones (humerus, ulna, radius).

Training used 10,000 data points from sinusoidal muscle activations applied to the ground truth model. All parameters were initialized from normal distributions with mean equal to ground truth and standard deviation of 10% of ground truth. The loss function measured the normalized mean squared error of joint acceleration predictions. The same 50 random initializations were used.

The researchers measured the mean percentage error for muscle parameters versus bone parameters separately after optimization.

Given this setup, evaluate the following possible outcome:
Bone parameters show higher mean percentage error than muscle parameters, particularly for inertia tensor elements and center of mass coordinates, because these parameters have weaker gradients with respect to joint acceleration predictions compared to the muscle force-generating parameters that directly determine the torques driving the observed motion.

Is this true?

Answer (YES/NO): YES